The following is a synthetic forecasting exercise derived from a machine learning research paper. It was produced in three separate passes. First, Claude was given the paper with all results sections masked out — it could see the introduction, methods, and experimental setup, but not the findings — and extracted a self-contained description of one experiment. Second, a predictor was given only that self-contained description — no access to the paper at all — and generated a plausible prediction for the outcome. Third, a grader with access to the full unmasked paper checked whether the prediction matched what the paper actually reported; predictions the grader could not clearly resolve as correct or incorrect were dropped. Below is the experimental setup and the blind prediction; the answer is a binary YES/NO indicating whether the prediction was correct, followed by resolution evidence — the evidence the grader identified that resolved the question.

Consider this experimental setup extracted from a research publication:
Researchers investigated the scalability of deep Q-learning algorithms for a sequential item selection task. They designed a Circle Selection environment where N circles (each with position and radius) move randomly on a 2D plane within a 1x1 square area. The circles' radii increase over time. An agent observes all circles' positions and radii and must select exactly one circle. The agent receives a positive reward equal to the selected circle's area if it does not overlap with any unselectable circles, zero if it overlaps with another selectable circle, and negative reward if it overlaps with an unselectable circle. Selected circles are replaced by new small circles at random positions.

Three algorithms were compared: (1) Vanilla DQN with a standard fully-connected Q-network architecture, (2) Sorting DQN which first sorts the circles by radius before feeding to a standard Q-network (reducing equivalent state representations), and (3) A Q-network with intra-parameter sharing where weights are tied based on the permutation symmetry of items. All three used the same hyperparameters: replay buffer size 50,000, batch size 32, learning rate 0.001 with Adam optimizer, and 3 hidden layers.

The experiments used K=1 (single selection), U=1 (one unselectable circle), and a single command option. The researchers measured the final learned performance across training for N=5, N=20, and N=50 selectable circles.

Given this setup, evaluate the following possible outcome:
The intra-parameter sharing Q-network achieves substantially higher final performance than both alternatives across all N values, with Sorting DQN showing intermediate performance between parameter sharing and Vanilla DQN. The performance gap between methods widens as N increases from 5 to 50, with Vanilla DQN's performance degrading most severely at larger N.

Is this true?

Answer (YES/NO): NO